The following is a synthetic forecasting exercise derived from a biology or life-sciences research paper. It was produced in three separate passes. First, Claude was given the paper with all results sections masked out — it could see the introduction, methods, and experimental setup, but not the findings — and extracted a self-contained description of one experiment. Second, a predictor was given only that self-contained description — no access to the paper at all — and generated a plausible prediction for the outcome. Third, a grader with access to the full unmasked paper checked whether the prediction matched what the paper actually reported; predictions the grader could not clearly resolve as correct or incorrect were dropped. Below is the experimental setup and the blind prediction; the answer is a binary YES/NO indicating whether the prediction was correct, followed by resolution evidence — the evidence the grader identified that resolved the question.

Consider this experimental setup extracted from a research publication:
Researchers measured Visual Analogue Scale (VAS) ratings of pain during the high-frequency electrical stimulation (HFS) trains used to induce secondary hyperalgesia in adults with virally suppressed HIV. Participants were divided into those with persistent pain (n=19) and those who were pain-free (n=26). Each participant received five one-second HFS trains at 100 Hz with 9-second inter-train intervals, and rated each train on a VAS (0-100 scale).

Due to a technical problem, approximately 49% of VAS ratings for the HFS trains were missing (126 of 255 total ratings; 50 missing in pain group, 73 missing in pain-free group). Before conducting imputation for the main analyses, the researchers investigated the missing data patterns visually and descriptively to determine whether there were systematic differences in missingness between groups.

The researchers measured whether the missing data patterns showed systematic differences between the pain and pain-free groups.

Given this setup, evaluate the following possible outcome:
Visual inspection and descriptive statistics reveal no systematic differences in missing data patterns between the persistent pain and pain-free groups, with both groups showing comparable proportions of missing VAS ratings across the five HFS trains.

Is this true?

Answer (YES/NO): YES